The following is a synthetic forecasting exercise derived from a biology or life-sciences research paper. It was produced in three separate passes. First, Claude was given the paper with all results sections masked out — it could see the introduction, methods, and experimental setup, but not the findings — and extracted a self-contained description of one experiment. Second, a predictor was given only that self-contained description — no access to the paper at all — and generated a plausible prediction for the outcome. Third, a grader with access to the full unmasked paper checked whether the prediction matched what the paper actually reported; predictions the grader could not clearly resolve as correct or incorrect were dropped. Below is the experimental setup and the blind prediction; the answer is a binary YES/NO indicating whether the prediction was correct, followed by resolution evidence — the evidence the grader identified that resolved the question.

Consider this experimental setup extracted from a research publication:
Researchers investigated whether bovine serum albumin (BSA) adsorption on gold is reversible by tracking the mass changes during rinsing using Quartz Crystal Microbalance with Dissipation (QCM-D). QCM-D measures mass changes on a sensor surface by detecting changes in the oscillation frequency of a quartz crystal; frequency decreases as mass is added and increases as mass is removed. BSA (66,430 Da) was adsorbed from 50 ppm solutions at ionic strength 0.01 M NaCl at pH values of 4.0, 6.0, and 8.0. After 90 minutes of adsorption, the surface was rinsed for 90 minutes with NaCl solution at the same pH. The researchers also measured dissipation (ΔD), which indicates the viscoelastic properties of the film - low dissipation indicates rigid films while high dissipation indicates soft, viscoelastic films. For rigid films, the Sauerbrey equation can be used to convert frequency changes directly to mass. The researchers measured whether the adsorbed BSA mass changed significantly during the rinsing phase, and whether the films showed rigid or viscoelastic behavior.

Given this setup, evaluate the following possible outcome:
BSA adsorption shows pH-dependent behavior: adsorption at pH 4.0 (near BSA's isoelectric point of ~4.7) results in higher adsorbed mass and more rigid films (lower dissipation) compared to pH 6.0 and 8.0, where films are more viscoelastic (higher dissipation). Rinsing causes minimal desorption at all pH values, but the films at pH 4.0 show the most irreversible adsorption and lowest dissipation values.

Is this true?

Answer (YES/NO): NO